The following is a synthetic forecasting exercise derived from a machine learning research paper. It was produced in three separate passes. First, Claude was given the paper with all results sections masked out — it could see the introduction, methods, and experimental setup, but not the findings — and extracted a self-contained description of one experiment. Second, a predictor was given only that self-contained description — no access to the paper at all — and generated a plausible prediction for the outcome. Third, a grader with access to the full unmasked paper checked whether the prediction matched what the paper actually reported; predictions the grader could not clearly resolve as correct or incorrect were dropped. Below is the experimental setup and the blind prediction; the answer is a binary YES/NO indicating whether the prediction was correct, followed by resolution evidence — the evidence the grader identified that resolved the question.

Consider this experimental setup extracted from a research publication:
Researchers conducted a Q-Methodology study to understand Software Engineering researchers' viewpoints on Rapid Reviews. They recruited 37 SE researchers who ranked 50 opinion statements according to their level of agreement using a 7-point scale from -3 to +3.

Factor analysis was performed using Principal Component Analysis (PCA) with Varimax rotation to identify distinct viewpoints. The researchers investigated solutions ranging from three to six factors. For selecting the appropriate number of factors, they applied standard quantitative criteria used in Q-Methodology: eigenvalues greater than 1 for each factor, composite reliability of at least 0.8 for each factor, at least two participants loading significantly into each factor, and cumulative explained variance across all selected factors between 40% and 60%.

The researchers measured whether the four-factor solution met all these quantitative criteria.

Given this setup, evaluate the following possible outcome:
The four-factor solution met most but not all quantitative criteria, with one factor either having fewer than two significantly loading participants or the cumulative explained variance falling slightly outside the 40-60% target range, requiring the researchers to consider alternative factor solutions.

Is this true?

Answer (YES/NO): NO